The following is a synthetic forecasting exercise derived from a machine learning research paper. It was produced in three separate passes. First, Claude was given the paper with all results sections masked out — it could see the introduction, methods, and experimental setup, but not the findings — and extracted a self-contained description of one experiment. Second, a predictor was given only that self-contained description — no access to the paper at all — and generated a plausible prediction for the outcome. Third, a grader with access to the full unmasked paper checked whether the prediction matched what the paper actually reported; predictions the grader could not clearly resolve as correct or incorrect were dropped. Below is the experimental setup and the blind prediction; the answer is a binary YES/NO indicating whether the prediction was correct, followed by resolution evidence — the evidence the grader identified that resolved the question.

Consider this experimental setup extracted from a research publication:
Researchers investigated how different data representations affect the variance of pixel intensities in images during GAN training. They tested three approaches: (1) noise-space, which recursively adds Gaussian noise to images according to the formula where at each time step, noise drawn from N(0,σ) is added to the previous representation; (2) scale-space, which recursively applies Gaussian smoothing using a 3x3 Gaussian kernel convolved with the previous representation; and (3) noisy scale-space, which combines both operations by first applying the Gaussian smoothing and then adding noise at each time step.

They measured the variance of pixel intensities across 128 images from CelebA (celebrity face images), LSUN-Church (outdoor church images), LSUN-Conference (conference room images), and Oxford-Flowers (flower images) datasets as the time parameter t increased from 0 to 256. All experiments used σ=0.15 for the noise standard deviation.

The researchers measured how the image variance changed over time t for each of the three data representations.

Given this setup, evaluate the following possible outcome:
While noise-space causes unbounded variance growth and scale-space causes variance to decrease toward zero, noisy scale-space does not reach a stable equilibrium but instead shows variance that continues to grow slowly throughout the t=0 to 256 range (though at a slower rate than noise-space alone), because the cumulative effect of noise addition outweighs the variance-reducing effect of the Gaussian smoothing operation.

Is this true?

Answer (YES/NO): NO